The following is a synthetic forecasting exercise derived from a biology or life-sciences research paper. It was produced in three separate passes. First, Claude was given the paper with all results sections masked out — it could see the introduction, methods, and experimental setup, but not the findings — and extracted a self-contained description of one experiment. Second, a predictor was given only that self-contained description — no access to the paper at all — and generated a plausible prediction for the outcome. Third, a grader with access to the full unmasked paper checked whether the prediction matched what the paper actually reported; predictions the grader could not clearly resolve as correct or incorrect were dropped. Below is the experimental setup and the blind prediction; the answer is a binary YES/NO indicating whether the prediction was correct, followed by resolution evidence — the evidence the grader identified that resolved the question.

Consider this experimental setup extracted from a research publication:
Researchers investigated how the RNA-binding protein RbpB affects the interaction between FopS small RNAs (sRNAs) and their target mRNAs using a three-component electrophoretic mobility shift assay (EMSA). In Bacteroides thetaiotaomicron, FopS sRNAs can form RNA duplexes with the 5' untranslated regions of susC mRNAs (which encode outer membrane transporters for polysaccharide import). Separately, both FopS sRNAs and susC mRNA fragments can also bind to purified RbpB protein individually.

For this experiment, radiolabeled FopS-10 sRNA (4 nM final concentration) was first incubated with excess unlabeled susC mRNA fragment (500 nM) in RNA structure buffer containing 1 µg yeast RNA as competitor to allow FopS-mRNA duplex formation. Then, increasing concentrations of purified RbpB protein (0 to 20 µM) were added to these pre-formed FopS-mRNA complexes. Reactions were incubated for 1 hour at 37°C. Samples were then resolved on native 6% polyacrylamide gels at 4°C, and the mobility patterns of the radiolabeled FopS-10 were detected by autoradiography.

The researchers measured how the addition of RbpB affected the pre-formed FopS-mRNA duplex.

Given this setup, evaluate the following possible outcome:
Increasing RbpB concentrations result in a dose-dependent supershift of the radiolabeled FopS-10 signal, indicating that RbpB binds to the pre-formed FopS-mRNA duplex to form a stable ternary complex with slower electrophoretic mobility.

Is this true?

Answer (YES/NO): NO